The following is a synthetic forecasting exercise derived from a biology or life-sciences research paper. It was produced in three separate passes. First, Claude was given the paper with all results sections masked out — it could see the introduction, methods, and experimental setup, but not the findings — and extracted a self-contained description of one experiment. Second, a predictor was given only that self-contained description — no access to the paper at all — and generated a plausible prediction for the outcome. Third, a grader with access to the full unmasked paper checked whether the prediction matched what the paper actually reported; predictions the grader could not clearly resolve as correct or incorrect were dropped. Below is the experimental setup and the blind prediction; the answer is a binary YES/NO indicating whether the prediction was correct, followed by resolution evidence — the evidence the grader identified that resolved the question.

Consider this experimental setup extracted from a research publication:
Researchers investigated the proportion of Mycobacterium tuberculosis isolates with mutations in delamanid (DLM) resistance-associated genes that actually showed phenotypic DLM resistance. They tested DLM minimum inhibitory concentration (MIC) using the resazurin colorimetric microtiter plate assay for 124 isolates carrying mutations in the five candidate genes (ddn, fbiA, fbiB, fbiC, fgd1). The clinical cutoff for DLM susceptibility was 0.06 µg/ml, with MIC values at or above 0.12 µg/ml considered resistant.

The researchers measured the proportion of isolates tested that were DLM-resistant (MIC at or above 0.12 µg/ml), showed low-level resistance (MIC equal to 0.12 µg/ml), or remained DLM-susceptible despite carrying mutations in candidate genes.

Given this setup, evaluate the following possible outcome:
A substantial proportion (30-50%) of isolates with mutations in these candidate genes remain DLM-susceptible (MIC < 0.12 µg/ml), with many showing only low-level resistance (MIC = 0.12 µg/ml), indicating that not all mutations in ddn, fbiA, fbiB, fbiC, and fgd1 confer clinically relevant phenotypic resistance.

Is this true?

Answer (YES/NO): NO